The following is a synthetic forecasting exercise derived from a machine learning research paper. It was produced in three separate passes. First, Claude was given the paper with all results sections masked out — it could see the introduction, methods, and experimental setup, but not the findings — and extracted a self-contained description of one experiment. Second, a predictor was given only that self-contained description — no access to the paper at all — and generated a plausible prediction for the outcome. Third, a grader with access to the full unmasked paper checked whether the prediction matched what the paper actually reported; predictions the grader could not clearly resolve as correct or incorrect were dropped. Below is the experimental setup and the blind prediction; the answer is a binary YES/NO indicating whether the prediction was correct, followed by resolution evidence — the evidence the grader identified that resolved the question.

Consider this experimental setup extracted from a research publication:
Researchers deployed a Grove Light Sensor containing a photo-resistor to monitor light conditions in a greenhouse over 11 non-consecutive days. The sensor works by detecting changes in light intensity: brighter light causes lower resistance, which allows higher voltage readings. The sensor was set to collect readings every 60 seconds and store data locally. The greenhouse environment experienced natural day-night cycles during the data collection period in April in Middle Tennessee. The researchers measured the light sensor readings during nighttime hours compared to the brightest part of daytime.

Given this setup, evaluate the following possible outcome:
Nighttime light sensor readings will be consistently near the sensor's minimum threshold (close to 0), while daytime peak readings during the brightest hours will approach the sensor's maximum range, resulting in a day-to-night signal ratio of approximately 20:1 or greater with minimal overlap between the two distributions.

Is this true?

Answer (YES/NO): YES